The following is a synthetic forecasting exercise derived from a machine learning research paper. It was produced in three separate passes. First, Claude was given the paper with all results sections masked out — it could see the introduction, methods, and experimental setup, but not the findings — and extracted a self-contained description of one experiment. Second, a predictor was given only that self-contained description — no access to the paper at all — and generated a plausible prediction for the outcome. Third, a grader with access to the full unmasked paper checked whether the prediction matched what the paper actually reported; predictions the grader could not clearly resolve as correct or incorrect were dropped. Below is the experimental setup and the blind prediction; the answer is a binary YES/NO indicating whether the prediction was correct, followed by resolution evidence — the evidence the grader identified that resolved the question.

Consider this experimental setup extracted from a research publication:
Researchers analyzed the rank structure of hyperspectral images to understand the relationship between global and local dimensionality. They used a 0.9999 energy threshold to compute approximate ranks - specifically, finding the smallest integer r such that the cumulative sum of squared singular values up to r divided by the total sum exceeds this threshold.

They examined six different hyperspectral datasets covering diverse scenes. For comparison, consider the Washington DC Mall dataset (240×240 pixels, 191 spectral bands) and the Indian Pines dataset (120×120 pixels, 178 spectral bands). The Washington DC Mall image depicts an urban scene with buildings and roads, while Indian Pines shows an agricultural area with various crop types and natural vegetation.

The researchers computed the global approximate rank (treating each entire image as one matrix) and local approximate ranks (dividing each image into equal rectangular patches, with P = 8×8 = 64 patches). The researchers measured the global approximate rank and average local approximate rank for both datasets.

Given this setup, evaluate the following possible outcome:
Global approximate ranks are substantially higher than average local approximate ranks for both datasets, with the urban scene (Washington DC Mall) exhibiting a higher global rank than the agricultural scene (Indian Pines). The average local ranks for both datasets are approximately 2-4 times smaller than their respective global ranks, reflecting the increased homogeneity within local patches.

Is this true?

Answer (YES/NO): NO